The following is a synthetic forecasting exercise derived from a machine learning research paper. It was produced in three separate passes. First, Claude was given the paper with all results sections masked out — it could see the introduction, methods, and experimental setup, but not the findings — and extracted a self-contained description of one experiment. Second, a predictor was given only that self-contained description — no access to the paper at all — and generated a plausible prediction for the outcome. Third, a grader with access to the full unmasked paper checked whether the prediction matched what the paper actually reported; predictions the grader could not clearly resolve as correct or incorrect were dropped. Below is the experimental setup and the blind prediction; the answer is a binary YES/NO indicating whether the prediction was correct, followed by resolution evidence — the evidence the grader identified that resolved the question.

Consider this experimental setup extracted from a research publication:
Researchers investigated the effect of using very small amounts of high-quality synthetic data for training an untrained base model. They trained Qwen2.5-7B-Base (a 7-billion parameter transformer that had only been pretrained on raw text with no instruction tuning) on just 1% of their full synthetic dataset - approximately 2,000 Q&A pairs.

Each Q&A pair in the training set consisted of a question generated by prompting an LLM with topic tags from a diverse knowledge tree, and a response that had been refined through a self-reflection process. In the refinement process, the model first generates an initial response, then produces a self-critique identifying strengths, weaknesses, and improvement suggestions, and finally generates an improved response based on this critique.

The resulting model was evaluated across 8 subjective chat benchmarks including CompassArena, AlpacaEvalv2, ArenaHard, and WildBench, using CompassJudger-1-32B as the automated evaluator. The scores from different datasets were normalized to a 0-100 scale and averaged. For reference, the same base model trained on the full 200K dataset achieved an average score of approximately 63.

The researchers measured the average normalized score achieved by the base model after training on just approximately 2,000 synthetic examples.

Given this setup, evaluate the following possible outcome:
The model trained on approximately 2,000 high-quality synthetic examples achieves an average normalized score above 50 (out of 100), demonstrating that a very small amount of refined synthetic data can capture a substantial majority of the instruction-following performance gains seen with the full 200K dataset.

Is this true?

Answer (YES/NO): NO